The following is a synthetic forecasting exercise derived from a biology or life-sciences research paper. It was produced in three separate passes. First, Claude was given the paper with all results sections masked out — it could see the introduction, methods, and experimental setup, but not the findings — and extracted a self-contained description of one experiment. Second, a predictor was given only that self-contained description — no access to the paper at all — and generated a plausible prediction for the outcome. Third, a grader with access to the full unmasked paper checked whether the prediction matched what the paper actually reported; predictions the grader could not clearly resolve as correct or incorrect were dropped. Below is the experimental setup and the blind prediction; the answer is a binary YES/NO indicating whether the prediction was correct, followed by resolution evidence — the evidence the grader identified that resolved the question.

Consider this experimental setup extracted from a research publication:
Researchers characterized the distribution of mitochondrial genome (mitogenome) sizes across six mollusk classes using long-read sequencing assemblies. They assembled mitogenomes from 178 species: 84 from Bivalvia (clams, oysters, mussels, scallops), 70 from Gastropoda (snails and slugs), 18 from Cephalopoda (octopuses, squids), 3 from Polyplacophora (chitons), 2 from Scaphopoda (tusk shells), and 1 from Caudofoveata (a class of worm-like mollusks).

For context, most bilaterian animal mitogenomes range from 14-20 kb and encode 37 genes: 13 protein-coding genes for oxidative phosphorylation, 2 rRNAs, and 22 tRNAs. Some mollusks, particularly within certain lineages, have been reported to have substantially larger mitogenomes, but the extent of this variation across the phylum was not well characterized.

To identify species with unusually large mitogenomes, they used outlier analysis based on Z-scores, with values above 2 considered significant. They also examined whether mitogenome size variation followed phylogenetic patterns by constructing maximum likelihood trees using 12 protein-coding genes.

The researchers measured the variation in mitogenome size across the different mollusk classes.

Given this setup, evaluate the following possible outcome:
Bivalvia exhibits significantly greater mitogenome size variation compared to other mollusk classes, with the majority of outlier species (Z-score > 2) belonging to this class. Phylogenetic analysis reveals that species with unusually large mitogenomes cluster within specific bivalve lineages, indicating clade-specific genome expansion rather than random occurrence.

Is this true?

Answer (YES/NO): YES